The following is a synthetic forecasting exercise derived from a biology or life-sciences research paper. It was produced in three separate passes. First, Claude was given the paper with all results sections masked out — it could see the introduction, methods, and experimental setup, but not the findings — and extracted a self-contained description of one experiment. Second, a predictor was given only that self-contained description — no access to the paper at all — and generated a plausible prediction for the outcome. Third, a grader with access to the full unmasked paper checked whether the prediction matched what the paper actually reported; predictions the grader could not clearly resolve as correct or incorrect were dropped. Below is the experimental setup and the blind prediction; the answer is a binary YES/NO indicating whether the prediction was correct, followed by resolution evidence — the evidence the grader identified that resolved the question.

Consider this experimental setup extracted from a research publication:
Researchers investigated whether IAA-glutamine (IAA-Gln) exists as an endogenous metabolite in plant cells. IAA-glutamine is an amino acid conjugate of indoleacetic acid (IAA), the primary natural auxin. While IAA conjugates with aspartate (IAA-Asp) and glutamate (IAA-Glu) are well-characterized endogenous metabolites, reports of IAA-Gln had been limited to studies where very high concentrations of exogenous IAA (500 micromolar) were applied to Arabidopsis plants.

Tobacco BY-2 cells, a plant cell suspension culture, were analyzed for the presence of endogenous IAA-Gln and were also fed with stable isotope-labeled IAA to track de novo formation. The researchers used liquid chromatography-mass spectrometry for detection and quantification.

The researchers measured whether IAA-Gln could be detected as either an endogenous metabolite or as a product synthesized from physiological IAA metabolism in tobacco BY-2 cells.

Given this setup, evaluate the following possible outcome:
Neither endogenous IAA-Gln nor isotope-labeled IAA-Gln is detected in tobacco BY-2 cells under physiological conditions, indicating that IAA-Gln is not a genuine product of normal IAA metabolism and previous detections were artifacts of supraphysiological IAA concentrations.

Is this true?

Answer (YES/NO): NO